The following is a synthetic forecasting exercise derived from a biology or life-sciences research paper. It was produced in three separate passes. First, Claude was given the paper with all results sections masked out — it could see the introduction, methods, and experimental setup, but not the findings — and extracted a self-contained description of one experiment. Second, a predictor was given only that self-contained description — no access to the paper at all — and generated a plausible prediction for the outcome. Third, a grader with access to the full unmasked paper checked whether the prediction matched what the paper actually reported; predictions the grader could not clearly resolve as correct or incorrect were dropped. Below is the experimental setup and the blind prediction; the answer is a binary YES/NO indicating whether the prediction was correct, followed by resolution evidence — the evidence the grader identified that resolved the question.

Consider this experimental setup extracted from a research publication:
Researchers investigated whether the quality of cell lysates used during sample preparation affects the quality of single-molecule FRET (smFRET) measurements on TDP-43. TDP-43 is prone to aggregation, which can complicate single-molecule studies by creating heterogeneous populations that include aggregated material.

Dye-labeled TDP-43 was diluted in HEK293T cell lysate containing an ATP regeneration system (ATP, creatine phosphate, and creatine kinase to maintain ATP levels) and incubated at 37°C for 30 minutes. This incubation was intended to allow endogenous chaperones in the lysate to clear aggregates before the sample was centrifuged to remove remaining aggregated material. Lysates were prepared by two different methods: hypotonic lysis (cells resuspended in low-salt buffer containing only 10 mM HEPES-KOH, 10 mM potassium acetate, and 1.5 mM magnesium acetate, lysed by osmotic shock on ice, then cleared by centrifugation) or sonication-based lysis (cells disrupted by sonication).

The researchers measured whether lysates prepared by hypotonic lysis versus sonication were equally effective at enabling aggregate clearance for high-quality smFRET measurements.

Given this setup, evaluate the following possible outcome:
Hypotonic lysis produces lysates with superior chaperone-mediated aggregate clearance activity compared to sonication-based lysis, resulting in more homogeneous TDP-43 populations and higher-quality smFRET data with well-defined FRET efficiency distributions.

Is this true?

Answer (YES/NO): YES